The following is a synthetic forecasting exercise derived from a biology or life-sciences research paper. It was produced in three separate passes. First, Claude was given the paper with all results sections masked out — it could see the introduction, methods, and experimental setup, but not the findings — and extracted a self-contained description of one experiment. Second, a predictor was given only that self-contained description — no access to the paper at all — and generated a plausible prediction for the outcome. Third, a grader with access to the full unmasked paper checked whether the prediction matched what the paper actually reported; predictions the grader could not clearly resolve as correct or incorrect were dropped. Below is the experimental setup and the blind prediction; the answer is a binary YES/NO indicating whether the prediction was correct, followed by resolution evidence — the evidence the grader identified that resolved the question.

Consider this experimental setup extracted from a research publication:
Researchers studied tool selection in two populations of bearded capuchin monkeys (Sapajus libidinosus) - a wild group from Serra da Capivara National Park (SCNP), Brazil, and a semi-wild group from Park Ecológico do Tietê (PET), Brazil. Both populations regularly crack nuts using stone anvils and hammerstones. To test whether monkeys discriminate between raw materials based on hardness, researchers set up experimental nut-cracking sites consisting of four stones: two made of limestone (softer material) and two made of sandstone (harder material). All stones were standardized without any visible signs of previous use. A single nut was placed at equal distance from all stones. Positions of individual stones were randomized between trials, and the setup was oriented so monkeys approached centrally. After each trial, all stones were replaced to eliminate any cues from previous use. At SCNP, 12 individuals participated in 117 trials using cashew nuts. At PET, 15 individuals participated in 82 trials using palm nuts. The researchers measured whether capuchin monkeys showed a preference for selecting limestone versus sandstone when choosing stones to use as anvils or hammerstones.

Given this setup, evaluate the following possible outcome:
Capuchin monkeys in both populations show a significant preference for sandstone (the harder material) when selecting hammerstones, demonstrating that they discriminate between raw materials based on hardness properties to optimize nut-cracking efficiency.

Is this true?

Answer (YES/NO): NO